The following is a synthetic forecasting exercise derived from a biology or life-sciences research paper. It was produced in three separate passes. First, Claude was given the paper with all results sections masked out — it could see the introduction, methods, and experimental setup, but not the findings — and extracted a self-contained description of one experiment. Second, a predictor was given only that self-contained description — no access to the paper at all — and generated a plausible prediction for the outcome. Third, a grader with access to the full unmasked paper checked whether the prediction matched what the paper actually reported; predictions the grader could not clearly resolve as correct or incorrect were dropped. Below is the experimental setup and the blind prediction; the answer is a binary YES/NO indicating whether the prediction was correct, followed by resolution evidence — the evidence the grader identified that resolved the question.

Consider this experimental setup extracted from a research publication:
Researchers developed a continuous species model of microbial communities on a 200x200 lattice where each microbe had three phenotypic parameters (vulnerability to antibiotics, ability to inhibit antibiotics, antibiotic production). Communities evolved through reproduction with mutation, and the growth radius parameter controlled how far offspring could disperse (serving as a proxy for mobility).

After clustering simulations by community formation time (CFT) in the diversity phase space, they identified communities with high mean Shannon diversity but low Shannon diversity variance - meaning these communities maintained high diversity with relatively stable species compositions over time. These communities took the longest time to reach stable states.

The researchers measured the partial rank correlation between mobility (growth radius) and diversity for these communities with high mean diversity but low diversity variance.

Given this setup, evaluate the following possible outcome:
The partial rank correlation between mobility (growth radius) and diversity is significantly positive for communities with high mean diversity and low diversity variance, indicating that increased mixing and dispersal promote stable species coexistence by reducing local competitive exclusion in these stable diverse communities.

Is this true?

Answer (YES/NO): NO